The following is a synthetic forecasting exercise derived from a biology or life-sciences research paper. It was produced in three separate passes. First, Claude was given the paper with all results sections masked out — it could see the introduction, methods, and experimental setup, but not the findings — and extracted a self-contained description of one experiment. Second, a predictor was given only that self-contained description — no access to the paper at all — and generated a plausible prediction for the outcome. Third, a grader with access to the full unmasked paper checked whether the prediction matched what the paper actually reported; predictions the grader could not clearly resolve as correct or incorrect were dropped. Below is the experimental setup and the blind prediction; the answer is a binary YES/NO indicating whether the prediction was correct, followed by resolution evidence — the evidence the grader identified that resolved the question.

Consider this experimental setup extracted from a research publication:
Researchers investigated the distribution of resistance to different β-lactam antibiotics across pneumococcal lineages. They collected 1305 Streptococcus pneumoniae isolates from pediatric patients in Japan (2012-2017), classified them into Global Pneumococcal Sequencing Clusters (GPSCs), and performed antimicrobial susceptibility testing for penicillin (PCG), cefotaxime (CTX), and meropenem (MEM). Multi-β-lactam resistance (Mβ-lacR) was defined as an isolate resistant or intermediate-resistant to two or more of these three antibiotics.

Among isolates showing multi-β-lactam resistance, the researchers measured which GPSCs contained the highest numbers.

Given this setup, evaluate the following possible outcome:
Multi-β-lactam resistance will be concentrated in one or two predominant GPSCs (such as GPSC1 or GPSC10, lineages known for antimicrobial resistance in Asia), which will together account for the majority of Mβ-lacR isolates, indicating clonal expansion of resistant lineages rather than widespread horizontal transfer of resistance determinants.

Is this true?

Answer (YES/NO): NO